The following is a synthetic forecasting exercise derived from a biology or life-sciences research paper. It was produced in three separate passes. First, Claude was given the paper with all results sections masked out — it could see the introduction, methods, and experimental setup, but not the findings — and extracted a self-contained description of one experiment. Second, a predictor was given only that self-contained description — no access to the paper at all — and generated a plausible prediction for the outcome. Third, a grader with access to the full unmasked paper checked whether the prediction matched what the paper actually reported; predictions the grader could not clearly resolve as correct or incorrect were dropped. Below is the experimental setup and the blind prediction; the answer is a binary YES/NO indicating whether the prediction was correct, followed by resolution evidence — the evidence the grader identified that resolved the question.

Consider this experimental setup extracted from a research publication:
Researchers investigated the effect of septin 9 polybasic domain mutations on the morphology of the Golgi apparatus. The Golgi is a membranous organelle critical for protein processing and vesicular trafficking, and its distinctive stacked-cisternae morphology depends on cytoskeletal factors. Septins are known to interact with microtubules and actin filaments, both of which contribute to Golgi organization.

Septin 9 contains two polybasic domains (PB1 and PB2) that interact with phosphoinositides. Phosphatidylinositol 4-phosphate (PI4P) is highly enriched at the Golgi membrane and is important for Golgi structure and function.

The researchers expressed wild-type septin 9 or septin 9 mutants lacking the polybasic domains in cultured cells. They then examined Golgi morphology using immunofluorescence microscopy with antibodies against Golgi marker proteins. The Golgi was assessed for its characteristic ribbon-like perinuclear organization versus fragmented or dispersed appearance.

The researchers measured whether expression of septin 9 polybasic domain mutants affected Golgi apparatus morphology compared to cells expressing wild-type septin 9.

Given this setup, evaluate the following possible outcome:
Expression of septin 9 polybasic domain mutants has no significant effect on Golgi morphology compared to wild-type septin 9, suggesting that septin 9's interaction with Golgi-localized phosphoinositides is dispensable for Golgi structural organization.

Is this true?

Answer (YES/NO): NO